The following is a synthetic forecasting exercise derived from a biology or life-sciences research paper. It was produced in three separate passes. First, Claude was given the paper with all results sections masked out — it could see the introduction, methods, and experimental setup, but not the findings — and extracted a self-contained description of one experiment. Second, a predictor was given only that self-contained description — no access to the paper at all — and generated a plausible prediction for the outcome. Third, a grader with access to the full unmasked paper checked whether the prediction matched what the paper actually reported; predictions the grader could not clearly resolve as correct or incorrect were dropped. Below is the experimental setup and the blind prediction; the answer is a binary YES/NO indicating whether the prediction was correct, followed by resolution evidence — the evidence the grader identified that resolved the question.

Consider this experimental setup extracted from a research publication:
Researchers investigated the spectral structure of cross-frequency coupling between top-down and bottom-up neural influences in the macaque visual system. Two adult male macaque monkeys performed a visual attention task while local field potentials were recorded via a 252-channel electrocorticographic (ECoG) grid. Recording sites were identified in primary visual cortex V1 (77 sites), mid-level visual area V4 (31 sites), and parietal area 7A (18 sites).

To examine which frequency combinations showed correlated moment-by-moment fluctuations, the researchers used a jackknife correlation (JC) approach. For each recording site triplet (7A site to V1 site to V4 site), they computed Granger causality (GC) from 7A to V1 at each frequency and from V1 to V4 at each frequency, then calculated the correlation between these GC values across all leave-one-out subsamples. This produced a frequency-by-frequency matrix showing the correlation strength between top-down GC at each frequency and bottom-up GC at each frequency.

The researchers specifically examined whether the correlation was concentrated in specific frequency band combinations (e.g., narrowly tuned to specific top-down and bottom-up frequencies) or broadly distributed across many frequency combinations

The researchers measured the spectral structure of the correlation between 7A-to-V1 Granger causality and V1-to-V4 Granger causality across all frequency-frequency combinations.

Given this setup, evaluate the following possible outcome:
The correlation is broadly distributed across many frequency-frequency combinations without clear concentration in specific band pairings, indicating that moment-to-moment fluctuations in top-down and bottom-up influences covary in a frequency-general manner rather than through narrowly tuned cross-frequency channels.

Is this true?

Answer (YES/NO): NO